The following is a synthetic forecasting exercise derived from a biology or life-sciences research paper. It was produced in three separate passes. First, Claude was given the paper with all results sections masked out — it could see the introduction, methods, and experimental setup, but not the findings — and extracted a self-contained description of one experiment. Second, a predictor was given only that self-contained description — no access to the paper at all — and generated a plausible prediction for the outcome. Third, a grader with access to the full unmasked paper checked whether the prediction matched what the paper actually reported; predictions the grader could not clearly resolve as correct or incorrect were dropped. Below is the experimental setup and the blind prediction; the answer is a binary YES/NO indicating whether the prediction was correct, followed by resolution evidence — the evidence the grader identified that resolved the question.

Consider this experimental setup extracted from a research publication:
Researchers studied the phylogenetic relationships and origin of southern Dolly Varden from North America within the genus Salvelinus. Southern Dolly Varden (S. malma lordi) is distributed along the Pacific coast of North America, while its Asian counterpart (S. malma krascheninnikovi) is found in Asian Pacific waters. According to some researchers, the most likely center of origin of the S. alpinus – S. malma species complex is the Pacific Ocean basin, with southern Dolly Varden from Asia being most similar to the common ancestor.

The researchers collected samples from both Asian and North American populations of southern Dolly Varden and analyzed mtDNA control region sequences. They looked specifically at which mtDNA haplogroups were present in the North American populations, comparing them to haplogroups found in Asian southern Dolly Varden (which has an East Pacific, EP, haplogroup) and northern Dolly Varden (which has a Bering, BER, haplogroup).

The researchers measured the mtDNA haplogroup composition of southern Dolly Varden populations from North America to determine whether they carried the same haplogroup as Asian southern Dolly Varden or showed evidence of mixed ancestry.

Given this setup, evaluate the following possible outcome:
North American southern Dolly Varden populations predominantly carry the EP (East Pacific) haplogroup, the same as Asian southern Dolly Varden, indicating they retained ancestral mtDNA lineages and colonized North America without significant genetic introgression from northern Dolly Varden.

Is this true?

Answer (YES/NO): NO